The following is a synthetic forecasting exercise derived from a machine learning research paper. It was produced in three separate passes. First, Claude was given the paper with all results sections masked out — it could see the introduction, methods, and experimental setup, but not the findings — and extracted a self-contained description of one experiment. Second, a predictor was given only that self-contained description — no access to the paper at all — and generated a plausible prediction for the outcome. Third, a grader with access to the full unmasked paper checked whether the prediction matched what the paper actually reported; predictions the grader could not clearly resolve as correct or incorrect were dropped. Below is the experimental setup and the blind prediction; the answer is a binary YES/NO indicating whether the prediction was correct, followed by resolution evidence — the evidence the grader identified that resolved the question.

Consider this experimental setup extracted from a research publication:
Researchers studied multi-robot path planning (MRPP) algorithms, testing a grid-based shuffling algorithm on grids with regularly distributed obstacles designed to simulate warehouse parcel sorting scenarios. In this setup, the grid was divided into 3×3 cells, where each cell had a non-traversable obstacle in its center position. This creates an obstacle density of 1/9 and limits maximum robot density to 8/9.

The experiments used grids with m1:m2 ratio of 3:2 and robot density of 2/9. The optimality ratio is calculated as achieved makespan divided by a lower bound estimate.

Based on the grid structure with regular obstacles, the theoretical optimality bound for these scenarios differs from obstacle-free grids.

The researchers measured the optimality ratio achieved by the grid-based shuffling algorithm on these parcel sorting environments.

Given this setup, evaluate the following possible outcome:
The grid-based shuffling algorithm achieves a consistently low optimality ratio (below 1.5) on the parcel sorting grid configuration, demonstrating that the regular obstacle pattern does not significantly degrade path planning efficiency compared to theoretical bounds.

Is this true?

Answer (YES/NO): YES